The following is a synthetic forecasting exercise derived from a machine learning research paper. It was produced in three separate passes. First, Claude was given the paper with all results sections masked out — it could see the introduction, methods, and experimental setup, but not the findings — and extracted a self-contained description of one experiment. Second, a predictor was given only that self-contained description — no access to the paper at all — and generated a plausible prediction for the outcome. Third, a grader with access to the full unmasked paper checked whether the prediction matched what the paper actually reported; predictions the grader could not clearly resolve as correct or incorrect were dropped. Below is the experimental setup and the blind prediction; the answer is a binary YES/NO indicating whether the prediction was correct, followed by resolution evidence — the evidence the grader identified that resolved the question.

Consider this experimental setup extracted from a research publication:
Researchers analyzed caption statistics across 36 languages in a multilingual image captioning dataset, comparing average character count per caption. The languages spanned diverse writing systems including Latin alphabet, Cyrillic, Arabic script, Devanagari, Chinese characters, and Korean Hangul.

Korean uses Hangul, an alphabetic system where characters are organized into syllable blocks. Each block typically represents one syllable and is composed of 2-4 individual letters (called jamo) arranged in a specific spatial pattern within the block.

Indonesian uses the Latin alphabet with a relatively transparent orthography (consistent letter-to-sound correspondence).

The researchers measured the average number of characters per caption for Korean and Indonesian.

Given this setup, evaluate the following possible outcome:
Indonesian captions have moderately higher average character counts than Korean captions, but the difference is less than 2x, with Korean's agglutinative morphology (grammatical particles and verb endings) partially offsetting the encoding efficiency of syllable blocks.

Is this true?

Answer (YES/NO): NO